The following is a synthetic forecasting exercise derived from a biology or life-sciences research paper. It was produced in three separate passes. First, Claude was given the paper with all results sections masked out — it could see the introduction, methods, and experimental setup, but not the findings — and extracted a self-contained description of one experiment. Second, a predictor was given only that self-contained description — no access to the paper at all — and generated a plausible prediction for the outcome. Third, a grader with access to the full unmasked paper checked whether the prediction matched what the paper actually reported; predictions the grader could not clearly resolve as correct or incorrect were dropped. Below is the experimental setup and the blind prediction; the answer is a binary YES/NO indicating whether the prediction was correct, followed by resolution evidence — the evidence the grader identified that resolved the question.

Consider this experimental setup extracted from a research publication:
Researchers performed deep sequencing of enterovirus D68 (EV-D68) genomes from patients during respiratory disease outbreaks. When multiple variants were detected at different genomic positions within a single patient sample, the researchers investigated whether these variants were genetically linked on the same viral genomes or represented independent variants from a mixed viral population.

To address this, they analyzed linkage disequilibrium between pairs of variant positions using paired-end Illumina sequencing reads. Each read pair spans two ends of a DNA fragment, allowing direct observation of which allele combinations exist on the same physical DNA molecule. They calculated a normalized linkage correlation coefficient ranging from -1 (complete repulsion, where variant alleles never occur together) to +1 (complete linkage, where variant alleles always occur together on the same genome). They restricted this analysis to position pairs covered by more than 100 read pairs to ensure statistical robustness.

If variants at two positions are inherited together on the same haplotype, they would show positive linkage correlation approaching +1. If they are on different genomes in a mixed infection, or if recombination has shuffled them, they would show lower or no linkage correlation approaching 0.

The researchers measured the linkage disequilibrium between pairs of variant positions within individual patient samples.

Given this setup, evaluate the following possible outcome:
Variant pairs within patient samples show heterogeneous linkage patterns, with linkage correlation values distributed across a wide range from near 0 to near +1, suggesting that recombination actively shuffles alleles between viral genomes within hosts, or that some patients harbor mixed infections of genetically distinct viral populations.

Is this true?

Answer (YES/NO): NO